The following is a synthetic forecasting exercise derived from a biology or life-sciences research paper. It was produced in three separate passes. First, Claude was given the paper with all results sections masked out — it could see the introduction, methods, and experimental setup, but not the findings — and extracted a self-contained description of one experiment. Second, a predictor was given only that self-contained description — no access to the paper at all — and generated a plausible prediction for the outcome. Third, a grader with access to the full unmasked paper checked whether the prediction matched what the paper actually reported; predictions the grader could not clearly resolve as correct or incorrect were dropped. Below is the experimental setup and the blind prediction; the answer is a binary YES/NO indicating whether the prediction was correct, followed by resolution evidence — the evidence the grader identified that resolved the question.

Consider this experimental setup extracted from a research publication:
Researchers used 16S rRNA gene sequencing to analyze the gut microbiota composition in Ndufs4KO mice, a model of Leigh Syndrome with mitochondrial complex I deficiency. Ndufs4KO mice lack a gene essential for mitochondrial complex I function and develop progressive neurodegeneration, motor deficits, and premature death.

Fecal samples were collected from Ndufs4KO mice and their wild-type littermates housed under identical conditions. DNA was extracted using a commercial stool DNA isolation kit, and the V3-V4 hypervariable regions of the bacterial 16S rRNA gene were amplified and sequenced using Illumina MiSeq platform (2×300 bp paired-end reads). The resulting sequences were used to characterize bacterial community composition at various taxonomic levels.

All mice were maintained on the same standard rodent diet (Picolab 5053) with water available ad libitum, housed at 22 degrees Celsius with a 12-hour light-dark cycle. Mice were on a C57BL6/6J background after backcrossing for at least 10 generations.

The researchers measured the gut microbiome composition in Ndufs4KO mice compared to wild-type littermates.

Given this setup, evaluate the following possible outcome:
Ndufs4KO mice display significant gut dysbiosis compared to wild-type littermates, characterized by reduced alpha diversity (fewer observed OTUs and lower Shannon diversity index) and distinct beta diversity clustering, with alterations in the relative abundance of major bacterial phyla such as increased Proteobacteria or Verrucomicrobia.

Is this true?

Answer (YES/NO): NO